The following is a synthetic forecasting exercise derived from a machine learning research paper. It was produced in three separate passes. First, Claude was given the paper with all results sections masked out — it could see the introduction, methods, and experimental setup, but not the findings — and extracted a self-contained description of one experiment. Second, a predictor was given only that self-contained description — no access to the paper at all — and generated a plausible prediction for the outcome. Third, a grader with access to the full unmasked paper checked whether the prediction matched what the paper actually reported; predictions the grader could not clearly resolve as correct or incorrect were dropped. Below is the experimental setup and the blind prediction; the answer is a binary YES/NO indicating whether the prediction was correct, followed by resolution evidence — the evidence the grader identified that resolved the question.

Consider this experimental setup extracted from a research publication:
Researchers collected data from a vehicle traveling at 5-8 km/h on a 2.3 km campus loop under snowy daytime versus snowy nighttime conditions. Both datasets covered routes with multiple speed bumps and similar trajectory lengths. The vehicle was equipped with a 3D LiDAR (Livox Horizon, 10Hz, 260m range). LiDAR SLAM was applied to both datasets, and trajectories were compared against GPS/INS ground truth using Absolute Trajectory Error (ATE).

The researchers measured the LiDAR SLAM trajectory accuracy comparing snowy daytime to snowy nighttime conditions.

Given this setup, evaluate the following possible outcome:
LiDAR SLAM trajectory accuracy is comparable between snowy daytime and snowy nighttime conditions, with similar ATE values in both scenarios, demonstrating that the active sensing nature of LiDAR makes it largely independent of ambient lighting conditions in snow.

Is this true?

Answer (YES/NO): NO